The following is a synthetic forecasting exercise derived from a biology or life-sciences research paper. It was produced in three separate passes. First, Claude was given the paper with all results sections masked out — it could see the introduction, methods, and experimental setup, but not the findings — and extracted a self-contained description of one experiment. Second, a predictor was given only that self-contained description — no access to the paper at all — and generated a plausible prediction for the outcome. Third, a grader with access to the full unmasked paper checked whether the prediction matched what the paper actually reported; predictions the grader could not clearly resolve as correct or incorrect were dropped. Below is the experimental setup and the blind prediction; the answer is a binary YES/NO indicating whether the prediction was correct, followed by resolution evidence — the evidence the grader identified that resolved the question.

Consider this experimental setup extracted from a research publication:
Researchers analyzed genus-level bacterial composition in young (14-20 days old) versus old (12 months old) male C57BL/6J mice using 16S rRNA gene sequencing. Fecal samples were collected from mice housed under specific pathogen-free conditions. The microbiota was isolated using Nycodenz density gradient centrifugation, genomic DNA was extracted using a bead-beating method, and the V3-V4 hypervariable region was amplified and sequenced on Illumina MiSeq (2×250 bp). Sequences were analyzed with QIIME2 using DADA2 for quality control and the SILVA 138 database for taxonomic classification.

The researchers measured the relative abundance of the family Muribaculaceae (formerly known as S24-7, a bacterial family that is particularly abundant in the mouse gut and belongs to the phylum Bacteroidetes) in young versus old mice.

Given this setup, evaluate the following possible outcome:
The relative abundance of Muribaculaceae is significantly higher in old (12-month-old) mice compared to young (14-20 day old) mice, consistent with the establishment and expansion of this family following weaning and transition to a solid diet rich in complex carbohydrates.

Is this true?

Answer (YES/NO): YES